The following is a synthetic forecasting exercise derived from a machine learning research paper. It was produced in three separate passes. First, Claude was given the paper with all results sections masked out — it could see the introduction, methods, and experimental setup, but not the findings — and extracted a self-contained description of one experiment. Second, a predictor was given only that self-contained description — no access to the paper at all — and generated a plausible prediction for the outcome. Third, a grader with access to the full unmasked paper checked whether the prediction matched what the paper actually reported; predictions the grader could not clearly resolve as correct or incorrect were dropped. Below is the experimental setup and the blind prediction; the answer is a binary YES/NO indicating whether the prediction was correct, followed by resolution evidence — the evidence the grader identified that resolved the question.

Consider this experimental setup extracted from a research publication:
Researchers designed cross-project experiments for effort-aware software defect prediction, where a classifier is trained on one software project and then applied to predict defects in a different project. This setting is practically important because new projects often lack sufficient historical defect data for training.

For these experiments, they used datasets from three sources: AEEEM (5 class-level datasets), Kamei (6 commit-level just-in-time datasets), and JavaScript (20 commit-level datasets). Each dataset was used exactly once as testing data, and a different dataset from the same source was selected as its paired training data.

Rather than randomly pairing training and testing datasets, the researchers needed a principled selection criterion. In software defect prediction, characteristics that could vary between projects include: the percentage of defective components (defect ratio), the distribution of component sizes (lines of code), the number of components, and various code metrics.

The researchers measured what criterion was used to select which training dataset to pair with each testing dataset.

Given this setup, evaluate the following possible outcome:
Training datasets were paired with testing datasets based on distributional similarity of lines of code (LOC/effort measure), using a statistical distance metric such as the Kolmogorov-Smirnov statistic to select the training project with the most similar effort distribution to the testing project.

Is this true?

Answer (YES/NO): NO